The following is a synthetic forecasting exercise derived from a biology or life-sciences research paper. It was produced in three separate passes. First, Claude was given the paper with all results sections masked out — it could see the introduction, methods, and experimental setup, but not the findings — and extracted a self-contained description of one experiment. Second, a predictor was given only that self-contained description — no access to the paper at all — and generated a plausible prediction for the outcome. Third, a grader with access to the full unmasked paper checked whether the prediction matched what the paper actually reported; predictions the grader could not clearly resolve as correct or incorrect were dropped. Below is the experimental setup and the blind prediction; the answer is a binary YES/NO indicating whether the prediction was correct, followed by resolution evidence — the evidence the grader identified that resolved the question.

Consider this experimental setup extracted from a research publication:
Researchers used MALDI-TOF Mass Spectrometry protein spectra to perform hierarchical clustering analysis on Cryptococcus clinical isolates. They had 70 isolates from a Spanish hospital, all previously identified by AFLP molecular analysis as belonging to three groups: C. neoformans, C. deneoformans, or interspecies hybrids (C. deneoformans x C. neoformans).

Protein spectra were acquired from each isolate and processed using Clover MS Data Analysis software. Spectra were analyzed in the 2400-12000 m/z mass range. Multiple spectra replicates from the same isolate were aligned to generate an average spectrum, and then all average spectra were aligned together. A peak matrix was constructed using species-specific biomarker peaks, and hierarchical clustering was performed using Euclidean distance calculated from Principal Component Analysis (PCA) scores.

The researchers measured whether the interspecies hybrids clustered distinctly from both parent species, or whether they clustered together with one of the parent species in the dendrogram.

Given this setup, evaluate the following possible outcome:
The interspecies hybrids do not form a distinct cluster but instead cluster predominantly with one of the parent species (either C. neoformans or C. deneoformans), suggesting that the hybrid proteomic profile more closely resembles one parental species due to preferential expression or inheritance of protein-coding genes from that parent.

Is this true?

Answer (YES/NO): NO